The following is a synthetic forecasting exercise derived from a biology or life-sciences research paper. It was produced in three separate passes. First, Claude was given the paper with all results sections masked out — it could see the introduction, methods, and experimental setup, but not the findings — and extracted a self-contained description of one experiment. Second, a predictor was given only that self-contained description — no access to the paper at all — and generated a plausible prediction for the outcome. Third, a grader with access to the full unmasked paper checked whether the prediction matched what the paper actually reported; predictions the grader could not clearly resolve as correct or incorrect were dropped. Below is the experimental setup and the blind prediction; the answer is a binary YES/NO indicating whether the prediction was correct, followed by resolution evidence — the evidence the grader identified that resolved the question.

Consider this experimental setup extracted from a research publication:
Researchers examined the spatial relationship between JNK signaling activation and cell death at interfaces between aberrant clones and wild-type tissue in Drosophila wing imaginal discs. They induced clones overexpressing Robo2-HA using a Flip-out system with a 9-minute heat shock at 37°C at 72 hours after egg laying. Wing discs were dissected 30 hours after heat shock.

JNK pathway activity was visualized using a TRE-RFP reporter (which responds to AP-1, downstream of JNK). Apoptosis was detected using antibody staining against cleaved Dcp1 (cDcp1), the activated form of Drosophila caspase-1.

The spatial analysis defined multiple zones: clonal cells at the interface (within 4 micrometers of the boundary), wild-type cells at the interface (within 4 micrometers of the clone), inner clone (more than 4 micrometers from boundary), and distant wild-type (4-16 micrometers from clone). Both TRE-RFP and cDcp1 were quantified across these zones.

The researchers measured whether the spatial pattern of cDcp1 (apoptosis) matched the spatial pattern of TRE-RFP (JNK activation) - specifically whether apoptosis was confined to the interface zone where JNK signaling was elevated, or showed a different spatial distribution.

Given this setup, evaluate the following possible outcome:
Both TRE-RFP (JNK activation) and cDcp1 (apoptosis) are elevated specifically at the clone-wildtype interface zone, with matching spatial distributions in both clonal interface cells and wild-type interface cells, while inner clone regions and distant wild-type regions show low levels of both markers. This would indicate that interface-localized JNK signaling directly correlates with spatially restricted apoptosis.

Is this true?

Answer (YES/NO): NO